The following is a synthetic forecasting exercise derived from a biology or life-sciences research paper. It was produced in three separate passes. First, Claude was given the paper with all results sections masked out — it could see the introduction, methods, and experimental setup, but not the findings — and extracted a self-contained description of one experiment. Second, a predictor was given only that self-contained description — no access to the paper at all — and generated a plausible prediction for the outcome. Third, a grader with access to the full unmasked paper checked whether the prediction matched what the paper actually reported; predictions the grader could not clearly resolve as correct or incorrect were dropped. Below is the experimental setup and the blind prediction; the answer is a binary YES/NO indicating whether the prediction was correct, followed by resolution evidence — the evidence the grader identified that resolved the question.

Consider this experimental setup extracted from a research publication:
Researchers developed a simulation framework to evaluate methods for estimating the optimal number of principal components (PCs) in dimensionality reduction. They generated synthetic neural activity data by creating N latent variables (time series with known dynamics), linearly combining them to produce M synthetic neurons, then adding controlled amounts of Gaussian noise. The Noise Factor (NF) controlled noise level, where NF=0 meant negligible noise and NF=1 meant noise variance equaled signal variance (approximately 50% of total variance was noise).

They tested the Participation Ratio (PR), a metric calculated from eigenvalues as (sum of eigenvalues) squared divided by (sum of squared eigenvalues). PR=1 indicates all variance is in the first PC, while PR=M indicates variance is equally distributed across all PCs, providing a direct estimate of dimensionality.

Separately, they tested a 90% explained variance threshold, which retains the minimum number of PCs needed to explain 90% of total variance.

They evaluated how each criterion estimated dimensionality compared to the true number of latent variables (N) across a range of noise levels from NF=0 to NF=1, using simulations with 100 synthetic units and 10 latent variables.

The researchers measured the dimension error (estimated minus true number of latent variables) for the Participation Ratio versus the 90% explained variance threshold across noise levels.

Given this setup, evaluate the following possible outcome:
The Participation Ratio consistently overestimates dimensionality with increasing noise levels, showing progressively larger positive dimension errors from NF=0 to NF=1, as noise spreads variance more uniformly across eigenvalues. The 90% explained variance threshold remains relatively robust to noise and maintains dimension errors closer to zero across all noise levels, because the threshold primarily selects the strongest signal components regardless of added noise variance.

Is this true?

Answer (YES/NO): NO